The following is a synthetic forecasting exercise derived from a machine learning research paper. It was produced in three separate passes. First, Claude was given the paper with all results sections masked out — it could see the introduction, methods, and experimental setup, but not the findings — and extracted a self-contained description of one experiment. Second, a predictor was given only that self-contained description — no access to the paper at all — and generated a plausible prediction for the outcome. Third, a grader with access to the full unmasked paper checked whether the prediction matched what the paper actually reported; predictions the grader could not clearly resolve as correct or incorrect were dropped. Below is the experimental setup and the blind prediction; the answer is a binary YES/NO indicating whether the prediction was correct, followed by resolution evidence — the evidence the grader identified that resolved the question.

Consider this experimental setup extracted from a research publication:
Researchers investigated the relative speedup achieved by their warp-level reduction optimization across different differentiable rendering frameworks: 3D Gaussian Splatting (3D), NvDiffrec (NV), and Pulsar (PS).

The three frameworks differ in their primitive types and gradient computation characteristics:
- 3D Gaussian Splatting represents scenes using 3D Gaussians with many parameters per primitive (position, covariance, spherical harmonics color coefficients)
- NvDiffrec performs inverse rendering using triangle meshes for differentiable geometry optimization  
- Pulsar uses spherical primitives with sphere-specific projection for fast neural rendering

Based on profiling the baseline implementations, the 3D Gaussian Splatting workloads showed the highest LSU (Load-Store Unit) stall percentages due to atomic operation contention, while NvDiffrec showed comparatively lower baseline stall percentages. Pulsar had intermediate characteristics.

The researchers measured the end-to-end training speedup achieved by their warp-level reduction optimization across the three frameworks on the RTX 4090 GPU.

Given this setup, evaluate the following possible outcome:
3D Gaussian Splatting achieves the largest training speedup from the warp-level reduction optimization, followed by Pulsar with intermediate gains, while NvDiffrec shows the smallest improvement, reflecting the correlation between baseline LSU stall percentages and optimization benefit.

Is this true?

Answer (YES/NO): NO